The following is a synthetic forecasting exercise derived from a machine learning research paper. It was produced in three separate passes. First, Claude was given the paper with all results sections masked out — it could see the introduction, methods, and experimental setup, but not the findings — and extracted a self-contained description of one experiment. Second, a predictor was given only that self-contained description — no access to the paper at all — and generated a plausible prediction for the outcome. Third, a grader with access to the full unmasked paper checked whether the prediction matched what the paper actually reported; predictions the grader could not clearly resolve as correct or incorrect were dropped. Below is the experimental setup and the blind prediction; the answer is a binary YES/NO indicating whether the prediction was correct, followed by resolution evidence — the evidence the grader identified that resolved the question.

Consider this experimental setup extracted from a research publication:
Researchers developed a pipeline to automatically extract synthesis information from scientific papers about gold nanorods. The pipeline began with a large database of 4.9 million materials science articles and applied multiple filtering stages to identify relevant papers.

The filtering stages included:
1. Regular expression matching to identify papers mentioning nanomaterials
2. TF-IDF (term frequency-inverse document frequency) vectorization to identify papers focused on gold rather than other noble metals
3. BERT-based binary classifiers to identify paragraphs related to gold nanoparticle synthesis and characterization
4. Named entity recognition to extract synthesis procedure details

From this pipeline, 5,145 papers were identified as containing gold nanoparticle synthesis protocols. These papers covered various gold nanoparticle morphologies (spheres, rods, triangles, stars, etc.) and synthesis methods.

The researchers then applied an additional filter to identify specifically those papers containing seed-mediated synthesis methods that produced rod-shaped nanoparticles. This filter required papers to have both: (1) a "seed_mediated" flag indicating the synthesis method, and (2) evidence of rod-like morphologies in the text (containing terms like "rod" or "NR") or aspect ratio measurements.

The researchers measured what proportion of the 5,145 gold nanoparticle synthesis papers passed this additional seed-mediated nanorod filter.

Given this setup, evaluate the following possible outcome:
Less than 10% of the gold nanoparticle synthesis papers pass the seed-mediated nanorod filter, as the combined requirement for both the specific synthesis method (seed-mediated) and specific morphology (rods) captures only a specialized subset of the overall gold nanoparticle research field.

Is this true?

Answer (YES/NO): NO